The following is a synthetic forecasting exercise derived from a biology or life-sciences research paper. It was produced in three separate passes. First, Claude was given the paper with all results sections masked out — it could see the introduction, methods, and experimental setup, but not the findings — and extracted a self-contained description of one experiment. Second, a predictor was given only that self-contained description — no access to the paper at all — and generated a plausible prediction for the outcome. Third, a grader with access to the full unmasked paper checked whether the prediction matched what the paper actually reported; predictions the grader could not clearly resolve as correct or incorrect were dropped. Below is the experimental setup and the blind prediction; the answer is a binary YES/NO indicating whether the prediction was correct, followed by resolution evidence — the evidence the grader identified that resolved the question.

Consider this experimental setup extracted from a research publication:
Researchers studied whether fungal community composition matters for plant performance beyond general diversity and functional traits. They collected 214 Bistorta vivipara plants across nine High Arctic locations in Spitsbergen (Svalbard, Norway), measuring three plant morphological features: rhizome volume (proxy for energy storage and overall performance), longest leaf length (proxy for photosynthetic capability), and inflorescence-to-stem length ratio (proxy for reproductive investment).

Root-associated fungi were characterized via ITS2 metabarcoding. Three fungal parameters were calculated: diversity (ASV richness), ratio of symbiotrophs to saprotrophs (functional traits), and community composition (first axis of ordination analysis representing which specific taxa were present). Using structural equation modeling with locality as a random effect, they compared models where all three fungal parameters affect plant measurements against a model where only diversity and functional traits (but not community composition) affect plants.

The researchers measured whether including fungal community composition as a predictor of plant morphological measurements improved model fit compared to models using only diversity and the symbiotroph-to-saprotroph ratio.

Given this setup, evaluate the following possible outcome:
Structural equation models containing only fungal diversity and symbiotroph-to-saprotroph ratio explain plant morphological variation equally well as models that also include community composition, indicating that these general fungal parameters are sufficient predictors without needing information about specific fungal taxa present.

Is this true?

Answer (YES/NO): YES